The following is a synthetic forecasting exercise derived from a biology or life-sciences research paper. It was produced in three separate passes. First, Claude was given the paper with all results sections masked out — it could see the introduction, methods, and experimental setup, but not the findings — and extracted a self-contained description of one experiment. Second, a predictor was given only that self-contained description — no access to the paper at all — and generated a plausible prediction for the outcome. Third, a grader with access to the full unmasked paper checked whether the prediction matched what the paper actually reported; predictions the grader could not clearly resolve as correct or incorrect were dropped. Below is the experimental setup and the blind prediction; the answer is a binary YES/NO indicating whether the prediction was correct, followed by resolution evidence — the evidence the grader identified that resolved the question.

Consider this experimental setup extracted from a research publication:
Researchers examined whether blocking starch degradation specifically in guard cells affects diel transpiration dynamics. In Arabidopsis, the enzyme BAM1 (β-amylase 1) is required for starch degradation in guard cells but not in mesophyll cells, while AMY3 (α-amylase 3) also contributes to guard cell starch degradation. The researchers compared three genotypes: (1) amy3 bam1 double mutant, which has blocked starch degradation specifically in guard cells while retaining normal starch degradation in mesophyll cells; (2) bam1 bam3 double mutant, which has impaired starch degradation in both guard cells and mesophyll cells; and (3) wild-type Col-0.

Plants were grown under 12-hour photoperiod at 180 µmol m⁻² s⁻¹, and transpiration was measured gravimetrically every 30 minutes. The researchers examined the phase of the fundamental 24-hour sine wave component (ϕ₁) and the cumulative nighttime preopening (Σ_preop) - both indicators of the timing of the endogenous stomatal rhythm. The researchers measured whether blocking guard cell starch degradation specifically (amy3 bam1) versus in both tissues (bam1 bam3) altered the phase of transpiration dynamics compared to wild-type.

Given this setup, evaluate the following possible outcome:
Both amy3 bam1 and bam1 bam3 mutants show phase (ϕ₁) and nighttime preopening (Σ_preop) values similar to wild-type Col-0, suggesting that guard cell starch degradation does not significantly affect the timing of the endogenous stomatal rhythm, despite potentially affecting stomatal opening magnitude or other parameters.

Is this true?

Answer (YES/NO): YES